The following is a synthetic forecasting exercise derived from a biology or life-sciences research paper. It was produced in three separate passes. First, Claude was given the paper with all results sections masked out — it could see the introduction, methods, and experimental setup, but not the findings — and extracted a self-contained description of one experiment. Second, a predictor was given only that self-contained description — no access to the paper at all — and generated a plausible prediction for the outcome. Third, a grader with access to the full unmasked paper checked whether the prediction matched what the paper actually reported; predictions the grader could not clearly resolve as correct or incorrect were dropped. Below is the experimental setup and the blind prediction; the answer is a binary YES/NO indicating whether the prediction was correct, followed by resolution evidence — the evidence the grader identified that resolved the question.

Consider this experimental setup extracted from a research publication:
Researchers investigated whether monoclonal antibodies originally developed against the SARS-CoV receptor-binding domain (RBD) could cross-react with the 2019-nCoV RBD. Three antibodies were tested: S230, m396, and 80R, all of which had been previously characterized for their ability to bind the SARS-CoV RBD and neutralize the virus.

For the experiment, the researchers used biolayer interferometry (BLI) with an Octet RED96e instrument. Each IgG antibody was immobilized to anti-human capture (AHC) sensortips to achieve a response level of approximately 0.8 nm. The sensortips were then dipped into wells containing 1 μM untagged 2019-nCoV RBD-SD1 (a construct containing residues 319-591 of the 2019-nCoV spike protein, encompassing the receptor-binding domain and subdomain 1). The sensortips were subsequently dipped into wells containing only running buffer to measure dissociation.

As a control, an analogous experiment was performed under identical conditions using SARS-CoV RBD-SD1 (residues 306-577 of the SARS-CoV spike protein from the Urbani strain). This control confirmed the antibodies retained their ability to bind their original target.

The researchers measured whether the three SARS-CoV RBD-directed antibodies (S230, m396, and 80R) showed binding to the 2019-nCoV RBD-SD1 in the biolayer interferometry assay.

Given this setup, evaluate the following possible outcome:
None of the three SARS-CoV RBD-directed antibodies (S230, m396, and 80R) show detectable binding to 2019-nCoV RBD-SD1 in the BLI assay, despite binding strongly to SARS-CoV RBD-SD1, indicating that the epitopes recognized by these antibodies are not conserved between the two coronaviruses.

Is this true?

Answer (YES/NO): YES